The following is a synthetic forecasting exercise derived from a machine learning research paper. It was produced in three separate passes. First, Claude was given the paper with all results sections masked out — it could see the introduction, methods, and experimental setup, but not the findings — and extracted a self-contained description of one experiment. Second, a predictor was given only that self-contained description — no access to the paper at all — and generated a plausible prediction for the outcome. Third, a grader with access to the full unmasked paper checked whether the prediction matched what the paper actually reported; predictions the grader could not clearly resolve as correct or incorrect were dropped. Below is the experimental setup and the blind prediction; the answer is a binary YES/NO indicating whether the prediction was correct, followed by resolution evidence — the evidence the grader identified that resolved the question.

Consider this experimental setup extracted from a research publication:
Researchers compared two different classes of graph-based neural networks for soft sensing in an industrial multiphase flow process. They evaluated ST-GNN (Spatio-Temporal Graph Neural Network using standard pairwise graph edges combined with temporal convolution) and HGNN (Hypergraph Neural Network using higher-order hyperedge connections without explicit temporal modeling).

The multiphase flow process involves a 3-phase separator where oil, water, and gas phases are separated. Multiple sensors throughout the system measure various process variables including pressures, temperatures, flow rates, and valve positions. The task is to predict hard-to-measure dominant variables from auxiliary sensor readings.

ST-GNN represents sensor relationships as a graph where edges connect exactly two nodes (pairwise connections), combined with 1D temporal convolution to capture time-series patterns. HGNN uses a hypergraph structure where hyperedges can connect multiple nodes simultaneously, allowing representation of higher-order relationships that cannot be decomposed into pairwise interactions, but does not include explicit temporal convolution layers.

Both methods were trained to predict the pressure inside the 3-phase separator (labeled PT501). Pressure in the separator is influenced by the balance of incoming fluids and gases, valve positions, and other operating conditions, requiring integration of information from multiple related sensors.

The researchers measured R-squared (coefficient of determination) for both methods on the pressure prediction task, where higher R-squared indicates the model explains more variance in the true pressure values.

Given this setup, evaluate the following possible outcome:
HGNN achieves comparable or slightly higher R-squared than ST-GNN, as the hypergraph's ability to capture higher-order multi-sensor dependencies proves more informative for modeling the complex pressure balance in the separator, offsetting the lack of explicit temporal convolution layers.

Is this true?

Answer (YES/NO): NO